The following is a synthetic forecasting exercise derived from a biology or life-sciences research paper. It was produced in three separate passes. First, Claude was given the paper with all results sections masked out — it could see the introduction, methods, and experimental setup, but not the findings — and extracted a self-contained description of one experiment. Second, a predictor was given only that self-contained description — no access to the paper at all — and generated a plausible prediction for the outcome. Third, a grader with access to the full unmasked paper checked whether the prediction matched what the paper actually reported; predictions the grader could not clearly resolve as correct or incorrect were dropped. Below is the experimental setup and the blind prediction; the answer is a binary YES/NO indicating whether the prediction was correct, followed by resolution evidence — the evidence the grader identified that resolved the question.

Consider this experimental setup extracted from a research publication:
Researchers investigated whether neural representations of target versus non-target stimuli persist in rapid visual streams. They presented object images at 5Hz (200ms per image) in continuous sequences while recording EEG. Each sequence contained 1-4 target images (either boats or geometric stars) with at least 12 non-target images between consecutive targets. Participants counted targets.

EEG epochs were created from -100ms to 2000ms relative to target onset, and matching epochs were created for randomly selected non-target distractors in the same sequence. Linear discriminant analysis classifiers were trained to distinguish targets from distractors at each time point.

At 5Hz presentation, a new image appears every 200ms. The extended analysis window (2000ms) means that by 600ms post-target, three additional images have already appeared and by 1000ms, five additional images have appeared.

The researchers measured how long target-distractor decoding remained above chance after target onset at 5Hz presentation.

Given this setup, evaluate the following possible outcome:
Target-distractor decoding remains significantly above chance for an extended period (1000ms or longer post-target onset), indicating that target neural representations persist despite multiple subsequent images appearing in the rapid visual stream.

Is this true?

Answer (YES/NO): YES